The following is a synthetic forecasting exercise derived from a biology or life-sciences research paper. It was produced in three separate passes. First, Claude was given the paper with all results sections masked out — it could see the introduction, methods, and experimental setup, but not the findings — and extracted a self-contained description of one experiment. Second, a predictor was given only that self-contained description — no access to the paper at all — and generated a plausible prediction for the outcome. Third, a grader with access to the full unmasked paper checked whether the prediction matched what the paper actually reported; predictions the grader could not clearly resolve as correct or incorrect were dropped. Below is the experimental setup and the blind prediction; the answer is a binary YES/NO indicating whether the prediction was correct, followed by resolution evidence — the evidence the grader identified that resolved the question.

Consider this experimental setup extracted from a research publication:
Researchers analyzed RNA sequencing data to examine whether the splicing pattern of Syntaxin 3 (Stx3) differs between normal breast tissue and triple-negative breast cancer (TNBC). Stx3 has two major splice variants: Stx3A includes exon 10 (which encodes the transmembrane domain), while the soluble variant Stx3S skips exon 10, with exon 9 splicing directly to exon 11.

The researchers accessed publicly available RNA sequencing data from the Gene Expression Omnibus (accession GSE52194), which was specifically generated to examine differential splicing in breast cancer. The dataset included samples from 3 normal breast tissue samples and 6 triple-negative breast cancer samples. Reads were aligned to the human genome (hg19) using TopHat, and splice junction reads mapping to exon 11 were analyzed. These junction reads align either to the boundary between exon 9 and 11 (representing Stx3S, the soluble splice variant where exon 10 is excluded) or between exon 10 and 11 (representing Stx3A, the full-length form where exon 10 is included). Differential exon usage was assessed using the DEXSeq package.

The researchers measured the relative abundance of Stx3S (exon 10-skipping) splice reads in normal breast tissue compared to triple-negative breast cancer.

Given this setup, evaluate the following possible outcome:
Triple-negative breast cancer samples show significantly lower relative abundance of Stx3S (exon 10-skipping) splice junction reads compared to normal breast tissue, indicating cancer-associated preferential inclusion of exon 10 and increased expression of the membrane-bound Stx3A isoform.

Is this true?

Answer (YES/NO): YES